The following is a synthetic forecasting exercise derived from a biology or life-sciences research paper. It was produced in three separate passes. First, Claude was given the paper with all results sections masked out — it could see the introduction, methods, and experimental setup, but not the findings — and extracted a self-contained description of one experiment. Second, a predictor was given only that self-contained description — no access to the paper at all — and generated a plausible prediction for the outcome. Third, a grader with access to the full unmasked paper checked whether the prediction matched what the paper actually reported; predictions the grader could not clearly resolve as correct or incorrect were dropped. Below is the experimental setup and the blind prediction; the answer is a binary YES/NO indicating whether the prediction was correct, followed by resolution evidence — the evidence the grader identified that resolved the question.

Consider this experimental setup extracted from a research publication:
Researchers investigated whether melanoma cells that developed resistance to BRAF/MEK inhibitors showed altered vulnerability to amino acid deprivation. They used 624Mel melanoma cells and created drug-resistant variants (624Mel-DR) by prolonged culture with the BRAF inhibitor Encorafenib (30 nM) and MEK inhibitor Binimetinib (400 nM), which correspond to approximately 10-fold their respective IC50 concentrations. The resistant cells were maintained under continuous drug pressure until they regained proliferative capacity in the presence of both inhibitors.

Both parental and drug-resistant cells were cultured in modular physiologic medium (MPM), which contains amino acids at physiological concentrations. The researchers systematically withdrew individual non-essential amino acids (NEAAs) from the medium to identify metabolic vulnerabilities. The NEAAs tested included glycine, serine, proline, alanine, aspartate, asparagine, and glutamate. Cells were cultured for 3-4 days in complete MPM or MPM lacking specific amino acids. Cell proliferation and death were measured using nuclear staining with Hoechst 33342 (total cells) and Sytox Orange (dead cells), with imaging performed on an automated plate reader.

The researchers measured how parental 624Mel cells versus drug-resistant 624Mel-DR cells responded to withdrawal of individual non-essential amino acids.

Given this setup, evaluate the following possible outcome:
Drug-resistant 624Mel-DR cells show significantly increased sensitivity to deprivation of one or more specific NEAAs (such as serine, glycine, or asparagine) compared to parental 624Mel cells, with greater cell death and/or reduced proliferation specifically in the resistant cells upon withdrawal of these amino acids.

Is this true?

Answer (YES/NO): NO